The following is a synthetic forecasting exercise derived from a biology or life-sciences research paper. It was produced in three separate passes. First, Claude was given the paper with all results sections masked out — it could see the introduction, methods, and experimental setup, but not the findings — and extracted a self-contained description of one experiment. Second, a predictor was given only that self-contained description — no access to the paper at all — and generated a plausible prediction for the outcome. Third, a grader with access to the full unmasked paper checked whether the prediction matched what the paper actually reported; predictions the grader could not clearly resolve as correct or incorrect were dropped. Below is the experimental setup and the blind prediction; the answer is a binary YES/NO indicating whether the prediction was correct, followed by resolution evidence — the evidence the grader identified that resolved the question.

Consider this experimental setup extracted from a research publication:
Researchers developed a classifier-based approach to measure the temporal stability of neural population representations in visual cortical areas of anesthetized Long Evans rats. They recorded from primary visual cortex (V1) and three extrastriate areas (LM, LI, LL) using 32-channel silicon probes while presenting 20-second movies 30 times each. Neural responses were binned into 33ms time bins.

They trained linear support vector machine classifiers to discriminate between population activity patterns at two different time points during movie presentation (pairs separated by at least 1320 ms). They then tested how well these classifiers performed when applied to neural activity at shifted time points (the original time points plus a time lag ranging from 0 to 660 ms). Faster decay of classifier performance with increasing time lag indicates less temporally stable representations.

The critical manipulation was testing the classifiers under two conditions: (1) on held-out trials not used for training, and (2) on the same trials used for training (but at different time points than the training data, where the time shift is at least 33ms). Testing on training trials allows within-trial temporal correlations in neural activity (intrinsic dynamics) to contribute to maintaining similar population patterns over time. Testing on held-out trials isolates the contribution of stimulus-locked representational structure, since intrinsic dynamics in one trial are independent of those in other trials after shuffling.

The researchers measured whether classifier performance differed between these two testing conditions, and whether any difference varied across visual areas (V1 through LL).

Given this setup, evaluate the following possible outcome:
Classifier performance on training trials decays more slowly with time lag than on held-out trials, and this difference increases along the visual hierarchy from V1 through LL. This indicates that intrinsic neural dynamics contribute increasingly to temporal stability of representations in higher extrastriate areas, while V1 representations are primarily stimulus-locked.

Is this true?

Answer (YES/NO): YES